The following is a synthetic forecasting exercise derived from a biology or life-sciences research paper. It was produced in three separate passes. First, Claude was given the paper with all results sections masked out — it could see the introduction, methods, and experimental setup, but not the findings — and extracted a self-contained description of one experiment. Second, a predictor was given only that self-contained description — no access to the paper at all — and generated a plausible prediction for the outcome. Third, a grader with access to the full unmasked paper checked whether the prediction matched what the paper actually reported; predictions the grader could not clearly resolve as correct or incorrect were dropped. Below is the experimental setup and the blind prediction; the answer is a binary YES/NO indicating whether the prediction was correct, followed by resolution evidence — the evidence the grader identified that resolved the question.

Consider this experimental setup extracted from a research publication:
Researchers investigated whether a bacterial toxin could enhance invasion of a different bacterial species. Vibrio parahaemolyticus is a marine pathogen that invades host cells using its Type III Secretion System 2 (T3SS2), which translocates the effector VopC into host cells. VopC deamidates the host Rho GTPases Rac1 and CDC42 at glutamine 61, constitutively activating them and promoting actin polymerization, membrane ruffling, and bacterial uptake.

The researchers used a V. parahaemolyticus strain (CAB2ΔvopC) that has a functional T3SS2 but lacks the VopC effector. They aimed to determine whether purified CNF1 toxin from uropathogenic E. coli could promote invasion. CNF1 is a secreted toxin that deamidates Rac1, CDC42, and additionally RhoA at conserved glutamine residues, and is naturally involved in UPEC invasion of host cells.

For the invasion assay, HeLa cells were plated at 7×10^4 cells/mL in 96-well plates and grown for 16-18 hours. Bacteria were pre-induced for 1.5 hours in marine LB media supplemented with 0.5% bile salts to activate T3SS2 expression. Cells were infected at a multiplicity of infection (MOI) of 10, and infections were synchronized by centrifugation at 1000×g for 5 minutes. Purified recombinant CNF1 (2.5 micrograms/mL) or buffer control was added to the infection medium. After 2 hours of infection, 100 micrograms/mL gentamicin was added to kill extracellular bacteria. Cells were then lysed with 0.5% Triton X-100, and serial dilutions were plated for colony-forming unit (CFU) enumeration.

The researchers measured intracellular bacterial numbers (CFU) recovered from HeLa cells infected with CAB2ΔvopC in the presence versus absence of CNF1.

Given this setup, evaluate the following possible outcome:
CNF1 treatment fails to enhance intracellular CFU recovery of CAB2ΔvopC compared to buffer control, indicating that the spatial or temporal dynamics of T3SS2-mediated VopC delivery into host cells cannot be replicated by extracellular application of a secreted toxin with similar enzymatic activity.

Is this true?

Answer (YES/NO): NO